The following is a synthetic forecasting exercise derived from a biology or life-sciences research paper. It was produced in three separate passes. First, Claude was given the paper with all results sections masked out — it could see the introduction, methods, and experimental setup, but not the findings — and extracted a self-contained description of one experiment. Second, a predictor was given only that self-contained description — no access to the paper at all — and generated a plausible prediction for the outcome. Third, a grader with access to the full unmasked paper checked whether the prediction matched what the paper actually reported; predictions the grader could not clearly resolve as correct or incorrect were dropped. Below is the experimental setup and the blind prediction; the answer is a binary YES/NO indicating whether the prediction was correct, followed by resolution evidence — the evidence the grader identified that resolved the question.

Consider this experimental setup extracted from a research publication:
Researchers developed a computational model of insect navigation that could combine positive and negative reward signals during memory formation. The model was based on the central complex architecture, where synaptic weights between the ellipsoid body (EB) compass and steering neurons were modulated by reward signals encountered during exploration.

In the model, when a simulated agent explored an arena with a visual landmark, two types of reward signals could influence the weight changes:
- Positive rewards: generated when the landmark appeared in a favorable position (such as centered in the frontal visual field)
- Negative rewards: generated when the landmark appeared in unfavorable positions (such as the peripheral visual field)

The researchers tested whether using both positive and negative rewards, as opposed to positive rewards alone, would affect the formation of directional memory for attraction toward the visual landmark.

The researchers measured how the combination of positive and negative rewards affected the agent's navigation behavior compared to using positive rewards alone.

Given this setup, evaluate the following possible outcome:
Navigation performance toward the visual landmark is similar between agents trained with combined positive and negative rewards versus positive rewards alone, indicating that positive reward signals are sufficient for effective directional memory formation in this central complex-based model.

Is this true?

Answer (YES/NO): NO